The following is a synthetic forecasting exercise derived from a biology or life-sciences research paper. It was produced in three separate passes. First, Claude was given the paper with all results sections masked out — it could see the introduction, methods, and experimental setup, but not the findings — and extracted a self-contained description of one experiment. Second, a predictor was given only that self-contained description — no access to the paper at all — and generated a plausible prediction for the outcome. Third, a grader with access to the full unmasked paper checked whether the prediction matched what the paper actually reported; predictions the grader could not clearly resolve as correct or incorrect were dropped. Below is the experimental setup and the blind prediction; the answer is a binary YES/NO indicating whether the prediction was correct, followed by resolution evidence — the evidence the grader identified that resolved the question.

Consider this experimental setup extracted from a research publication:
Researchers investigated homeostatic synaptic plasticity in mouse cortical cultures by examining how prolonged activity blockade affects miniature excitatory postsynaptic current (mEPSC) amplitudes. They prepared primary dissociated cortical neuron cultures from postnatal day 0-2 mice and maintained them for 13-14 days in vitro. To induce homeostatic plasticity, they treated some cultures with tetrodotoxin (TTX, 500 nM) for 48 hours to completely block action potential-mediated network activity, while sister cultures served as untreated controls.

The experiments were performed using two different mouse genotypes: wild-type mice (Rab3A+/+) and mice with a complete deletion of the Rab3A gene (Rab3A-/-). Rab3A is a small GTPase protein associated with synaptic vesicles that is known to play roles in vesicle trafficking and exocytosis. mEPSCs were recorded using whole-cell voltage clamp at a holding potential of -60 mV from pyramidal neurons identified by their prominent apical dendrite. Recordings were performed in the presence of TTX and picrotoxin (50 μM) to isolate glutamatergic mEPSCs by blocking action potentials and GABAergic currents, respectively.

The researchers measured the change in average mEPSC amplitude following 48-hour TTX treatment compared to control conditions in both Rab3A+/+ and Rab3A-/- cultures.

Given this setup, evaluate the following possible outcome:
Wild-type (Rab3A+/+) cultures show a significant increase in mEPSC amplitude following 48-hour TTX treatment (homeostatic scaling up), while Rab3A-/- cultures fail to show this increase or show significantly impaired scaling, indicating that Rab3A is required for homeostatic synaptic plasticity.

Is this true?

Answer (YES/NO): YES